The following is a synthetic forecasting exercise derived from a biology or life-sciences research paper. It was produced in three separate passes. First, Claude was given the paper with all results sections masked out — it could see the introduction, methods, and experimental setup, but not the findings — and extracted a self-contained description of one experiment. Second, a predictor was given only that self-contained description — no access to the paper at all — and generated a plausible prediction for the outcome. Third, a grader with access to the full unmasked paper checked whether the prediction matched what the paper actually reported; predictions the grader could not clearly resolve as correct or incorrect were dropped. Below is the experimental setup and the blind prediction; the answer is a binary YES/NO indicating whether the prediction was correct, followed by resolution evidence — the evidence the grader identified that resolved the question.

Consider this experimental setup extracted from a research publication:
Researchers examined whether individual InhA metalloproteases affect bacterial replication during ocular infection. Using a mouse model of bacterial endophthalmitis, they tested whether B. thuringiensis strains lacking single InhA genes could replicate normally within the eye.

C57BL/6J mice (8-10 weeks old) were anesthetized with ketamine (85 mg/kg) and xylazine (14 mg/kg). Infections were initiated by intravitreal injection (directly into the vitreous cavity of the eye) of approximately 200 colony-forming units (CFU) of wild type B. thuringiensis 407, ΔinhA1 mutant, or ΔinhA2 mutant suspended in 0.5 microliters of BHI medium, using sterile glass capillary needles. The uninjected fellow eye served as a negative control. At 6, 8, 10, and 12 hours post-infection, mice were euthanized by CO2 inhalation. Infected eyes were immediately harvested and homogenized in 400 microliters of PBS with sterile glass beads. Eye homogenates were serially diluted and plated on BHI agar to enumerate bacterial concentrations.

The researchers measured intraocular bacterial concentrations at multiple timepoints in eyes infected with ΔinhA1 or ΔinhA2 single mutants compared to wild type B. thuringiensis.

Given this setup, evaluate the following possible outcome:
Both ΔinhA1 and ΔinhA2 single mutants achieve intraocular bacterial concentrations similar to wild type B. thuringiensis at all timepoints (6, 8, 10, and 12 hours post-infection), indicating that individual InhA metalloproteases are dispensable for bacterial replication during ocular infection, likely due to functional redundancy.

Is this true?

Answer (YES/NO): NO